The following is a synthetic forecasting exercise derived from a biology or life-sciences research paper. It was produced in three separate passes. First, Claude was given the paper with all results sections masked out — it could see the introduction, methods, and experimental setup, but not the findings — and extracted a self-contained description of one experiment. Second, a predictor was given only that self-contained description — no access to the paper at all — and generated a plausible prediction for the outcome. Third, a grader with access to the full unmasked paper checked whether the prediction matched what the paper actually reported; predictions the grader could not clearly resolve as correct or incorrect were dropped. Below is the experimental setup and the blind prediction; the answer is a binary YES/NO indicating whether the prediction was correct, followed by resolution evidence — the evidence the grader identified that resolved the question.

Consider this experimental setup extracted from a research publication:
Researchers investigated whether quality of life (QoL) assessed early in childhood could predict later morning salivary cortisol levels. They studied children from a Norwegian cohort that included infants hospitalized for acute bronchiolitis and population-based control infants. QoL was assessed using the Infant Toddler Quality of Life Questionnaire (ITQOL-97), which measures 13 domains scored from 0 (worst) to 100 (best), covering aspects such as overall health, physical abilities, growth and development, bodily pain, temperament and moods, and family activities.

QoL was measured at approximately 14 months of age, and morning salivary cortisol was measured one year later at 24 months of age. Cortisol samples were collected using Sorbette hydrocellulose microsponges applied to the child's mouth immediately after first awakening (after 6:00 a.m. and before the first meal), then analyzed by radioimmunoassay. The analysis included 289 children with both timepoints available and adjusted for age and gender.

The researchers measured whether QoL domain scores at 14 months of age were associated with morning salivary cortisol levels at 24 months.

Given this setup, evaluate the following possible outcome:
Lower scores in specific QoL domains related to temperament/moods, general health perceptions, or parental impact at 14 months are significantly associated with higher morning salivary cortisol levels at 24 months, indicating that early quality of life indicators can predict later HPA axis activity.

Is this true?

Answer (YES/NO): NO